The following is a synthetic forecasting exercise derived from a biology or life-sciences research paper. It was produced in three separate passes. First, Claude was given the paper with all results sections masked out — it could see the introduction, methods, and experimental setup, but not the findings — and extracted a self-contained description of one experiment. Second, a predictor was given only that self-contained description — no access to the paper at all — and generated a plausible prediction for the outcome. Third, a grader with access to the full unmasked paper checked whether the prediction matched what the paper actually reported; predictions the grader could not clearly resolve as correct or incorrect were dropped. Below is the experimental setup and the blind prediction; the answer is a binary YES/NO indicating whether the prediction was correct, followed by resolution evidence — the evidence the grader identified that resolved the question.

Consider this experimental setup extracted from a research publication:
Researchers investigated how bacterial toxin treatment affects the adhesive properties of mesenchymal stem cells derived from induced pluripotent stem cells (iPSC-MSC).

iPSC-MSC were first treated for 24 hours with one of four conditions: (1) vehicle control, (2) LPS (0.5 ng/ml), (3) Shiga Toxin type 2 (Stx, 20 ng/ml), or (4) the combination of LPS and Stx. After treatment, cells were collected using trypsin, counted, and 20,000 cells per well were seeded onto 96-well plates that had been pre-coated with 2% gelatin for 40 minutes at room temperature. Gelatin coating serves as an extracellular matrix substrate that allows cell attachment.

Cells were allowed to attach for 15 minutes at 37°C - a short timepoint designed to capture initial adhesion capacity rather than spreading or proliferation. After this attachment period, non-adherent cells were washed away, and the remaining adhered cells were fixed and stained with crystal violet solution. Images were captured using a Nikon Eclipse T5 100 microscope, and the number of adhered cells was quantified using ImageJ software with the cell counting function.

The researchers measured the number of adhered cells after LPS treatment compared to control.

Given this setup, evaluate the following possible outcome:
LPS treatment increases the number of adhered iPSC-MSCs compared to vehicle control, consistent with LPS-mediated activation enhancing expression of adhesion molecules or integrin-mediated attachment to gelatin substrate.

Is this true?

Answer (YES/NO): NO